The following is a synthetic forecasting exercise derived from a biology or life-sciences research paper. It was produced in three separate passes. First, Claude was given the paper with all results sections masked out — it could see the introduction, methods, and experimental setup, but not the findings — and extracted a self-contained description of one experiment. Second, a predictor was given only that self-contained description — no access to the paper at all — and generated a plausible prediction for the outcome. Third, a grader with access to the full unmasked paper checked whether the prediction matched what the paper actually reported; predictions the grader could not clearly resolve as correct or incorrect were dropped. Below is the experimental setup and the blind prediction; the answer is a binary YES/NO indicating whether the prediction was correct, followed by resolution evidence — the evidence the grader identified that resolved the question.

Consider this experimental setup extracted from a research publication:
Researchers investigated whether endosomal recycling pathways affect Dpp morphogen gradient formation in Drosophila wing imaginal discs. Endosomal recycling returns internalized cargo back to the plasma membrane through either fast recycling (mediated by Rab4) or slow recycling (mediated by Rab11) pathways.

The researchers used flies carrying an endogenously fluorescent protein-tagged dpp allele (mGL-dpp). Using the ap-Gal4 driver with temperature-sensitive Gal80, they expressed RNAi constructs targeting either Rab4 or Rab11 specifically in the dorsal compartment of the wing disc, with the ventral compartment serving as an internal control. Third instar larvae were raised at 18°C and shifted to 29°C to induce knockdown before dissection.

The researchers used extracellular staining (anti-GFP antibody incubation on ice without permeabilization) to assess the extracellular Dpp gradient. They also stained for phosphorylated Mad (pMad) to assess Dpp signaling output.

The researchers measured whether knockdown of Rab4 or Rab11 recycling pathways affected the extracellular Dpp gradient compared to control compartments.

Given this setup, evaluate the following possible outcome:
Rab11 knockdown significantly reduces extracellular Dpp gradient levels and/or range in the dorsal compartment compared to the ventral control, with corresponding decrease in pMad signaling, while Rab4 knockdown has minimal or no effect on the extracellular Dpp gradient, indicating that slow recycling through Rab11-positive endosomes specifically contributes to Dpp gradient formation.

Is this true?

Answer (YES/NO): NO